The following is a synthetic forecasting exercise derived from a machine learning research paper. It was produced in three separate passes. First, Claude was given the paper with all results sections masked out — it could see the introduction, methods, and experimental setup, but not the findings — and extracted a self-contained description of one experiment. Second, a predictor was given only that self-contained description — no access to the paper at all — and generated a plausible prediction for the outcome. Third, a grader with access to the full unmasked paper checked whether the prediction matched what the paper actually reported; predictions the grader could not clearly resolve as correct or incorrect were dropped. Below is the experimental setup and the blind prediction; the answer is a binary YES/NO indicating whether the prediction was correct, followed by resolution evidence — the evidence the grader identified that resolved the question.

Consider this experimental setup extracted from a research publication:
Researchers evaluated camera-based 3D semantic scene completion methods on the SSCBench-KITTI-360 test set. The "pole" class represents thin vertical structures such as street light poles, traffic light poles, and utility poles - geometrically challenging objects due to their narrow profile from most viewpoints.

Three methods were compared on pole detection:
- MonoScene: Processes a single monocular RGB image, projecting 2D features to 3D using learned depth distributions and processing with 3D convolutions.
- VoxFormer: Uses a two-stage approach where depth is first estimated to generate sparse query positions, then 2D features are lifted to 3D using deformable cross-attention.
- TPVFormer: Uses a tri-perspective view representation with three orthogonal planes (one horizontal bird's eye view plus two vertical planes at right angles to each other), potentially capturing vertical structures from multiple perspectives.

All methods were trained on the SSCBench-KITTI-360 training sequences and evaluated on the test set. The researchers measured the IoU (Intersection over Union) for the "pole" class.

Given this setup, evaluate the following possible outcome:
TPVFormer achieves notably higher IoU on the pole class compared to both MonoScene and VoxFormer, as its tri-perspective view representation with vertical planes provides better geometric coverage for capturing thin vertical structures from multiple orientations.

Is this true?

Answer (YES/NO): NO